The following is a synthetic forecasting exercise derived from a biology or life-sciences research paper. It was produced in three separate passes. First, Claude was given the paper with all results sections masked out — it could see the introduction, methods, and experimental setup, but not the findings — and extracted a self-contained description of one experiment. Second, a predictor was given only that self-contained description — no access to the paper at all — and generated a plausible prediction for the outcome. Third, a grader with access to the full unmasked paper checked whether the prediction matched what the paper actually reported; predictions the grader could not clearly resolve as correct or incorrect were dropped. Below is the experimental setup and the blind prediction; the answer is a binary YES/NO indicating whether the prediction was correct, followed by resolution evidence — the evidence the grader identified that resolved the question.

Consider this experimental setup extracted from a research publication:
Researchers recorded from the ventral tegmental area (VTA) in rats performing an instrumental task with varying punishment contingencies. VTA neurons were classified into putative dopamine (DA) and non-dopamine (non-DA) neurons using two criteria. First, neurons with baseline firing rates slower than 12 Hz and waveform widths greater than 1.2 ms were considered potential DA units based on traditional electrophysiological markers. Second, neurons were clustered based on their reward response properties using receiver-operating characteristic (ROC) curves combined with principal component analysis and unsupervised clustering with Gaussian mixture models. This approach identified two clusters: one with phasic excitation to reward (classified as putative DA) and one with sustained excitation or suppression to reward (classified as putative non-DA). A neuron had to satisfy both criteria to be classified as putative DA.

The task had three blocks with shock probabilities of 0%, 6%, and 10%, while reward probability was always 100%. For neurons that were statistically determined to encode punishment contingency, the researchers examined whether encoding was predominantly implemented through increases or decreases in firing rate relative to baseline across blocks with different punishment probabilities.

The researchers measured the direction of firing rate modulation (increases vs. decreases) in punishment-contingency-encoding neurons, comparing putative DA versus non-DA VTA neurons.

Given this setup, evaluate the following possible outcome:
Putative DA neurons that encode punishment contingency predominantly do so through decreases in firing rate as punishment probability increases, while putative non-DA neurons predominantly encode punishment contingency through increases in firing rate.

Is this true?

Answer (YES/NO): NO